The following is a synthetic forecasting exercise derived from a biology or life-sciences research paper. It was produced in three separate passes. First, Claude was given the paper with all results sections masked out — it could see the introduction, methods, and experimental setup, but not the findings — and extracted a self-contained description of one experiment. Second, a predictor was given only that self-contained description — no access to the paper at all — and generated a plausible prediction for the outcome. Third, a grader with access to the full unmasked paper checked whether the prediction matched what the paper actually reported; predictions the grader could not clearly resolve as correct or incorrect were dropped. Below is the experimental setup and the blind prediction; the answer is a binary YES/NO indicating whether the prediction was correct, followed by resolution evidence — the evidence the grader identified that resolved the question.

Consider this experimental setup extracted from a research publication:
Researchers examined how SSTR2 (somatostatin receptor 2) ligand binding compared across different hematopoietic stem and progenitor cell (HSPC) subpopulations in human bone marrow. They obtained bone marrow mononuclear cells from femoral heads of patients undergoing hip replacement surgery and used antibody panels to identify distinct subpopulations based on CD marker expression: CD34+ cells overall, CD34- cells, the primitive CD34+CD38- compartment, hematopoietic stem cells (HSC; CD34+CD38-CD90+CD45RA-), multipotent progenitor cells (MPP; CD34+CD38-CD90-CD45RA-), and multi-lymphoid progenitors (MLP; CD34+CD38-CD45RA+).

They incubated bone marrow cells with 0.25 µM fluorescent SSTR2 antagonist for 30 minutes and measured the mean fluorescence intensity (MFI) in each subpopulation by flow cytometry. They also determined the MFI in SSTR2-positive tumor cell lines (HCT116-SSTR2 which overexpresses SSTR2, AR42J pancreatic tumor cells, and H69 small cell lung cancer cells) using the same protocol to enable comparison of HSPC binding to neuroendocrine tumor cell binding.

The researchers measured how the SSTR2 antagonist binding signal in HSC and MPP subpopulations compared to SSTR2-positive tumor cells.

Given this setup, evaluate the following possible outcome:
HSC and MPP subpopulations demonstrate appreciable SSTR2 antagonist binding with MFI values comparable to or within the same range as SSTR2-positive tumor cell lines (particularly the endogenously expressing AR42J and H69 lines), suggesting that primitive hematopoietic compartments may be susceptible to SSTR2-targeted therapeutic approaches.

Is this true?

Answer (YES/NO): YES